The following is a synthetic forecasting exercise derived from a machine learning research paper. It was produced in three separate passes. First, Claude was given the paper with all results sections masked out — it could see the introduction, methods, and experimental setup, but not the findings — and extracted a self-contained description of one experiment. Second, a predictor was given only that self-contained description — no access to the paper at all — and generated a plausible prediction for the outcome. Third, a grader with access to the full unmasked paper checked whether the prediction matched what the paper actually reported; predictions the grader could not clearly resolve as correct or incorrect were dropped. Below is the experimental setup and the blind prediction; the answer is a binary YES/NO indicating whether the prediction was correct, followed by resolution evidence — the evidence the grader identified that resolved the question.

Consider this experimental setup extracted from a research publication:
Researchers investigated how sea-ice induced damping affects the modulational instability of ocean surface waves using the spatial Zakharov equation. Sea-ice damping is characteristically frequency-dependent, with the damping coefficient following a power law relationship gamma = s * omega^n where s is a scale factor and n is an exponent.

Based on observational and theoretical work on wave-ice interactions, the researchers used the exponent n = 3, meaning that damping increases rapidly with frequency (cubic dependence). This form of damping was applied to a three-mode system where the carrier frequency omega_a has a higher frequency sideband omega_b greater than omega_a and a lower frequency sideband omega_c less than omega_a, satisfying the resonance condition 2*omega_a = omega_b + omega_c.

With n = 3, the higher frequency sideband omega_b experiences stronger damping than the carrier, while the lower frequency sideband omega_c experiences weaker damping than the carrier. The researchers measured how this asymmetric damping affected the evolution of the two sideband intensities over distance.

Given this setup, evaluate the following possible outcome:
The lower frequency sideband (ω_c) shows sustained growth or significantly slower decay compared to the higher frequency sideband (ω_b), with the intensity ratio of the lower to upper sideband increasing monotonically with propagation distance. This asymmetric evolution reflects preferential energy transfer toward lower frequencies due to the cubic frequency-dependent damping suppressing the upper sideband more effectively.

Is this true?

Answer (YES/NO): NO